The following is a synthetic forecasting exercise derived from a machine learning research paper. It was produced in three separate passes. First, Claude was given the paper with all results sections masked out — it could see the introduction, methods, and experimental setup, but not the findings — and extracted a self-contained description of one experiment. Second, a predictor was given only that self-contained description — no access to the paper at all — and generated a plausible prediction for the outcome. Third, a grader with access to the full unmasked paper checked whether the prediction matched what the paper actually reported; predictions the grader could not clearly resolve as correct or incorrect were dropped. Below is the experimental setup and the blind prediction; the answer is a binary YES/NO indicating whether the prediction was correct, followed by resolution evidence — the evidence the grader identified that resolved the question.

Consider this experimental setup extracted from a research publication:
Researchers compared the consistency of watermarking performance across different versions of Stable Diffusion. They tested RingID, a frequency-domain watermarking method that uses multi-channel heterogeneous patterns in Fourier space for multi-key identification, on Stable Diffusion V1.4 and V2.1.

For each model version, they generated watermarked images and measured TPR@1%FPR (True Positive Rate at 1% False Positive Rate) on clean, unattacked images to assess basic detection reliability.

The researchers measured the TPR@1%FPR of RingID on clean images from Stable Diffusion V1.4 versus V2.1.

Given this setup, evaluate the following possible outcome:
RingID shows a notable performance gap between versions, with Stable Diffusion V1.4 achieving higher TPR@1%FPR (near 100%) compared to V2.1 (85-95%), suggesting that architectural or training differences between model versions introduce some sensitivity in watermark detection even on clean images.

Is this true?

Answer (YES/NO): NO